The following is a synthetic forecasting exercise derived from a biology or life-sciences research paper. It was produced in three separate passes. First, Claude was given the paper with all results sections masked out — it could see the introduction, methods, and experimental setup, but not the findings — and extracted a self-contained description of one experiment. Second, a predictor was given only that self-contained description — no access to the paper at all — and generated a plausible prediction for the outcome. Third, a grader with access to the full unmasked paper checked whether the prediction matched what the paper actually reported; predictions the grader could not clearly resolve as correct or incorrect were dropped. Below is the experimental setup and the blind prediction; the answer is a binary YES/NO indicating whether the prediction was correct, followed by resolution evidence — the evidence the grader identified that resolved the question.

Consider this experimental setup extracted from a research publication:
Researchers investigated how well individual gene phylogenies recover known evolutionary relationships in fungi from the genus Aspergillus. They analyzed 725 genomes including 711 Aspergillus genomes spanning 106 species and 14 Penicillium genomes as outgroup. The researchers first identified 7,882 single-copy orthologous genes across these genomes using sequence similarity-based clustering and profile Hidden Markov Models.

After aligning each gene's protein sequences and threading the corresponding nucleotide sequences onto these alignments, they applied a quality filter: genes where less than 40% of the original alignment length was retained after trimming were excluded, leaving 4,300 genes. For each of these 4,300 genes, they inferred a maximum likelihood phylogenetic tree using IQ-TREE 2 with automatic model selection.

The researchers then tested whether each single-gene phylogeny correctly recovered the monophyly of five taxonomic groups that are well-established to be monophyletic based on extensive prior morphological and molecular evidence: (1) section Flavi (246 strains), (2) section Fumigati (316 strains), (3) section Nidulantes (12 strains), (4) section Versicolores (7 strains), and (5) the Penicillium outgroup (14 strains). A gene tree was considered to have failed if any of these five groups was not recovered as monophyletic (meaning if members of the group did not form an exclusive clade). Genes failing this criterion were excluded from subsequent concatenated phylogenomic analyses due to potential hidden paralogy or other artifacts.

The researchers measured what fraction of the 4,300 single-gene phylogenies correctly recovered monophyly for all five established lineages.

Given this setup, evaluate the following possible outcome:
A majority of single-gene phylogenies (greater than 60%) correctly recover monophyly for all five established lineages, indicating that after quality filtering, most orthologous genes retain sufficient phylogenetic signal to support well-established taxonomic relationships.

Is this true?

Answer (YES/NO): NO